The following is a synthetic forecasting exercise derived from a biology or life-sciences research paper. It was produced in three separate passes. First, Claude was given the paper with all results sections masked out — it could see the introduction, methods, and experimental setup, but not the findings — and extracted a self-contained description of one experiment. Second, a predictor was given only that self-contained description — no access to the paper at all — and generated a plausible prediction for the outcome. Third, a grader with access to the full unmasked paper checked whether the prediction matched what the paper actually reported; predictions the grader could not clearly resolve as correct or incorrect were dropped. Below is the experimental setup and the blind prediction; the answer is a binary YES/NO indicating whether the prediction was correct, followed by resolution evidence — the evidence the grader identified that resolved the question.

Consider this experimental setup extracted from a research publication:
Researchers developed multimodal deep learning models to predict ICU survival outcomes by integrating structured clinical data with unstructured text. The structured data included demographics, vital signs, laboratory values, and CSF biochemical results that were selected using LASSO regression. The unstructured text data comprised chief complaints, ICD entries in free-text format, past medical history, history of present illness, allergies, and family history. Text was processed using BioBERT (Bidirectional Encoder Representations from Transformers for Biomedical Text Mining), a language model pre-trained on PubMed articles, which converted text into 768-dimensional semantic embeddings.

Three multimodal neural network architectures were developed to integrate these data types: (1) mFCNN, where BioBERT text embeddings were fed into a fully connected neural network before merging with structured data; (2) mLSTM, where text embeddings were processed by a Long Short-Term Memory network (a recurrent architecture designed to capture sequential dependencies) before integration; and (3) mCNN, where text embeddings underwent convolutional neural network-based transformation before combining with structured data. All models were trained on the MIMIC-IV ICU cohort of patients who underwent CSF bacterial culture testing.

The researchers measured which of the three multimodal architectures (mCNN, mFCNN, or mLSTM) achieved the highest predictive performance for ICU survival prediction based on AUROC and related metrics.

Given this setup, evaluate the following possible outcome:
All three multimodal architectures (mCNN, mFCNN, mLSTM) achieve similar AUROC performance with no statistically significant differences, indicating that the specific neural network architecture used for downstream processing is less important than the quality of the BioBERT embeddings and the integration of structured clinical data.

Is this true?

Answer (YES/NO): NO